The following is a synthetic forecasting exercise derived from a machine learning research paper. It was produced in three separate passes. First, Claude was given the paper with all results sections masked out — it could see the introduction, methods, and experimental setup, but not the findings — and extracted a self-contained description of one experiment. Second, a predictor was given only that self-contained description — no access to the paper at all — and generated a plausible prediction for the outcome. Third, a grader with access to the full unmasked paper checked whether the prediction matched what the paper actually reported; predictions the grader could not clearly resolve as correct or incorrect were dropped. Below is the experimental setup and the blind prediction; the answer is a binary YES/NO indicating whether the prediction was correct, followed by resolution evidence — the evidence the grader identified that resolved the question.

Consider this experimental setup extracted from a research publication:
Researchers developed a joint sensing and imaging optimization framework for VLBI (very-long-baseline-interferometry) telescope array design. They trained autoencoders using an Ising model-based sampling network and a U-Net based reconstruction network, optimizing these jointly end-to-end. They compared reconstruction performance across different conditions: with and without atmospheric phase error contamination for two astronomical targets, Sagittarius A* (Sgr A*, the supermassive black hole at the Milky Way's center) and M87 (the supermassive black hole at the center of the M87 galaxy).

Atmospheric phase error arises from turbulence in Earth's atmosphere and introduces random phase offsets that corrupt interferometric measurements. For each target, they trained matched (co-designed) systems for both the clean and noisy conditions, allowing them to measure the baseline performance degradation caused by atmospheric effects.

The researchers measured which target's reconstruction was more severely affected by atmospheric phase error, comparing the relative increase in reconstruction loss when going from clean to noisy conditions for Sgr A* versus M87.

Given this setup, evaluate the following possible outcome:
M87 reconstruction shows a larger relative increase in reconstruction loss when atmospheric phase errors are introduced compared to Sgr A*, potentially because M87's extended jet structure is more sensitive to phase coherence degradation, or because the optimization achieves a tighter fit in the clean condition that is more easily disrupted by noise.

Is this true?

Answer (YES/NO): NO